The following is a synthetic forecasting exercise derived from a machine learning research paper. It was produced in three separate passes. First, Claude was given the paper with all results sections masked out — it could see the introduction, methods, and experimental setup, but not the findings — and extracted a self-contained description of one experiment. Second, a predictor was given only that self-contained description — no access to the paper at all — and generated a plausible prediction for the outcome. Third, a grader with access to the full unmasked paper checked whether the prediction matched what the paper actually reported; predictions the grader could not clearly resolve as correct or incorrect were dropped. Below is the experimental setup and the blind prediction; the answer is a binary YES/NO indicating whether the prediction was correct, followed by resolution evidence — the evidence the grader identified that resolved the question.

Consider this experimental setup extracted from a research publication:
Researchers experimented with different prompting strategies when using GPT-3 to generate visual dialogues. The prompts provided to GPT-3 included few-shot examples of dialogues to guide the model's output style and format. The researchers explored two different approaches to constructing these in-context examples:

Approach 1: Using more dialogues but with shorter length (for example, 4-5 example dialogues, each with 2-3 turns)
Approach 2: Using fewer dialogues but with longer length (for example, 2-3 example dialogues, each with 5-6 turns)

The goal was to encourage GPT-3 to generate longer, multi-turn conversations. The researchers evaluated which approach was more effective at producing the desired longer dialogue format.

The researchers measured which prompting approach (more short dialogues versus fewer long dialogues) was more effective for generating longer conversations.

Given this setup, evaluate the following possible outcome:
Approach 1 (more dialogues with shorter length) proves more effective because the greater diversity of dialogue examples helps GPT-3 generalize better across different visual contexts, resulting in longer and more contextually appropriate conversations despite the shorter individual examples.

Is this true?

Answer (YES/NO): NO